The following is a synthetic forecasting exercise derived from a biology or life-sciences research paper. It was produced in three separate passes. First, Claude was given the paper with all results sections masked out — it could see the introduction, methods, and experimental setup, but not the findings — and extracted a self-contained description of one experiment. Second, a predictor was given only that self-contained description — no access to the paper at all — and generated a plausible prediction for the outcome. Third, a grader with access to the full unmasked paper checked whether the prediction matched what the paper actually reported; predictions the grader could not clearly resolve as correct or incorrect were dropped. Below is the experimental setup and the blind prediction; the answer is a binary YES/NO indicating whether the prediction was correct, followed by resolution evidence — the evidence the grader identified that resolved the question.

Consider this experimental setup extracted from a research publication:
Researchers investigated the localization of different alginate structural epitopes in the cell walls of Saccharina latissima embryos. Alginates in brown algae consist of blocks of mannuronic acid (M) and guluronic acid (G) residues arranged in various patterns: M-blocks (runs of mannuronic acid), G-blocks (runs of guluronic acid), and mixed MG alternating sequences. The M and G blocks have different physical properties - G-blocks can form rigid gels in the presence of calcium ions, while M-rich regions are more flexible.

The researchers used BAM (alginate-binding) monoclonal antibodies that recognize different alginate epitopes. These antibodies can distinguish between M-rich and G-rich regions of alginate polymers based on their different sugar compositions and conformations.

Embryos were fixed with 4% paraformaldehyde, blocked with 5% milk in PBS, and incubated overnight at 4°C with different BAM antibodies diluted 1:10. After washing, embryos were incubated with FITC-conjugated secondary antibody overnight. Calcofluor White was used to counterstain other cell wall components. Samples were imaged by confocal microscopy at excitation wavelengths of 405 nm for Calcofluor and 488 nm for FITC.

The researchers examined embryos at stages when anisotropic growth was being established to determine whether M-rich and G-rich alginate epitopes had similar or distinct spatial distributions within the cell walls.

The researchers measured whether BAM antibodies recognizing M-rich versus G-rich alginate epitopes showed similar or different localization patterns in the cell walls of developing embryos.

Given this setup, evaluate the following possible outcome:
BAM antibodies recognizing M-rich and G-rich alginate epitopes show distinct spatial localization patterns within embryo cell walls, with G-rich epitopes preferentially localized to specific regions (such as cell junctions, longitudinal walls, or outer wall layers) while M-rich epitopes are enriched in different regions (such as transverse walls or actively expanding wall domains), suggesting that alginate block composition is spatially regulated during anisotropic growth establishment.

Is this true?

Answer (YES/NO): YES